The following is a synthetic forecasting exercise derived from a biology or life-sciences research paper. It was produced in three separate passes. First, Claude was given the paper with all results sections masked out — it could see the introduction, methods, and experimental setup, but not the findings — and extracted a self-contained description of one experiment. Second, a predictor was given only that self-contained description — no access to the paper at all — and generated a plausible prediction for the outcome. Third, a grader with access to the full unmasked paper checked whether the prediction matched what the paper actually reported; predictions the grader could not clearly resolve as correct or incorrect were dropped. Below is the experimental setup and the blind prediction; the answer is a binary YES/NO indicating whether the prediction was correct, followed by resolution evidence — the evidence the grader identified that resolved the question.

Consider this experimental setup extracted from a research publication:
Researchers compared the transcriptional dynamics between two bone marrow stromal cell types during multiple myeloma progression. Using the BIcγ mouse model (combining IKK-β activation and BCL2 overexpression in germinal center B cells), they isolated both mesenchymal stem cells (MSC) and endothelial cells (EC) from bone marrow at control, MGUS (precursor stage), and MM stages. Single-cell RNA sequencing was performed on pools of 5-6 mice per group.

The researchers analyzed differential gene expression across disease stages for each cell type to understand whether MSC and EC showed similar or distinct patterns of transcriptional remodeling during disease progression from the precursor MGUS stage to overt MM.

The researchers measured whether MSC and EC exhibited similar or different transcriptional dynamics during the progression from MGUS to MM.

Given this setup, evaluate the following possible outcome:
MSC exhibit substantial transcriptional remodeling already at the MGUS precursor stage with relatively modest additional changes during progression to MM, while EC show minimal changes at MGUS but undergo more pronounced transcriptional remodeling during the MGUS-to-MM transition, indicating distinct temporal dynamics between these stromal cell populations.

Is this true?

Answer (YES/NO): NO